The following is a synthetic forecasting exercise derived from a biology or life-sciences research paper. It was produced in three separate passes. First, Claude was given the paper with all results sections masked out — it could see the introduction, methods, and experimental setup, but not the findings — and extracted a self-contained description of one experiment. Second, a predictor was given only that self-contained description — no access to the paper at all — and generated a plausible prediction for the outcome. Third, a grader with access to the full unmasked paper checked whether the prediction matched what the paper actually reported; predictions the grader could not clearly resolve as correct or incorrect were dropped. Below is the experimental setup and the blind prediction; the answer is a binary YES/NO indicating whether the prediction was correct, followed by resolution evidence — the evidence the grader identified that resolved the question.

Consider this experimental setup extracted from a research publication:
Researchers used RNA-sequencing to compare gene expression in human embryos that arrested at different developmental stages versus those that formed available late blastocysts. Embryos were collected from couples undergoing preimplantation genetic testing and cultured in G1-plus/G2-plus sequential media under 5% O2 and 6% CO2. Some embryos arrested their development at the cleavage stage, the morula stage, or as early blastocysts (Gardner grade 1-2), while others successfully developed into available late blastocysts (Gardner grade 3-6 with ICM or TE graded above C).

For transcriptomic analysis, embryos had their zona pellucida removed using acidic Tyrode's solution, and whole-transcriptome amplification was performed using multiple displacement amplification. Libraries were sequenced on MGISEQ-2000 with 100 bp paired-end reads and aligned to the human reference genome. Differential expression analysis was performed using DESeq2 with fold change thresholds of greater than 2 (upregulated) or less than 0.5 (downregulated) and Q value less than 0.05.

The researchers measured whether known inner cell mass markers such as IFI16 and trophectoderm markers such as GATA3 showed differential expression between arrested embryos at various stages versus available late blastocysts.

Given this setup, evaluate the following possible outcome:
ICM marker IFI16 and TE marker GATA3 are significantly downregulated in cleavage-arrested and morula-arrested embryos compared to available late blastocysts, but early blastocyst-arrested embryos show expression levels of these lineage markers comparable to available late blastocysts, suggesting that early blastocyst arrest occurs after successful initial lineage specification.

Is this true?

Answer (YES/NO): NO